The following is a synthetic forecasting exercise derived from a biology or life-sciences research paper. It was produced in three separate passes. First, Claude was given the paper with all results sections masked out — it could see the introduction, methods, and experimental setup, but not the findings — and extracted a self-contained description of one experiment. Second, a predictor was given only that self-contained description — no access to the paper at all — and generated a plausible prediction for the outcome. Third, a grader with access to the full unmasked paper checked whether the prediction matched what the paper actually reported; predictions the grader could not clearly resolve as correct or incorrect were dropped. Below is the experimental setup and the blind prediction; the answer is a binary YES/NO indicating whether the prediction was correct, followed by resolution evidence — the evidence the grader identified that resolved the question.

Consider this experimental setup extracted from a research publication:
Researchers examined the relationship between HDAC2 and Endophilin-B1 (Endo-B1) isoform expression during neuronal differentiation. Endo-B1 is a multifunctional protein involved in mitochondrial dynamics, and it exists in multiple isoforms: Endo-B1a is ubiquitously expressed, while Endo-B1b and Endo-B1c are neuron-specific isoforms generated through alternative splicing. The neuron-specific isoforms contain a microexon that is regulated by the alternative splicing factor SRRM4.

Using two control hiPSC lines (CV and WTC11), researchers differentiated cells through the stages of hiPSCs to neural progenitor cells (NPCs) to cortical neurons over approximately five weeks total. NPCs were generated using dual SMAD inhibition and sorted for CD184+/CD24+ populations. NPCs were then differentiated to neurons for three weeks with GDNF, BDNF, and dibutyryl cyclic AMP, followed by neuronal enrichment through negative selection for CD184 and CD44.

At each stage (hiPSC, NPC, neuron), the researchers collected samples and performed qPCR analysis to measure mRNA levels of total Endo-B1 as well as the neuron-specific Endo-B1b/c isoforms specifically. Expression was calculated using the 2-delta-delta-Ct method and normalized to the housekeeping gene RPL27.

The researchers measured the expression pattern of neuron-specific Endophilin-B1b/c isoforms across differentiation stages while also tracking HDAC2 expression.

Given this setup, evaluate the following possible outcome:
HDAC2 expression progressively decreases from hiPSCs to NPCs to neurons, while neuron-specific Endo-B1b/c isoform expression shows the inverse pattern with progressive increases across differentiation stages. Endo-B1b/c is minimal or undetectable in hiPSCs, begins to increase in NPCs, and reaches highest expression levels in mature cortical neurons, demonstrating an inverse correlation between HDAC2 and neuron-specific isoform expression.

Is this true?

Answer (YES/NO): NO